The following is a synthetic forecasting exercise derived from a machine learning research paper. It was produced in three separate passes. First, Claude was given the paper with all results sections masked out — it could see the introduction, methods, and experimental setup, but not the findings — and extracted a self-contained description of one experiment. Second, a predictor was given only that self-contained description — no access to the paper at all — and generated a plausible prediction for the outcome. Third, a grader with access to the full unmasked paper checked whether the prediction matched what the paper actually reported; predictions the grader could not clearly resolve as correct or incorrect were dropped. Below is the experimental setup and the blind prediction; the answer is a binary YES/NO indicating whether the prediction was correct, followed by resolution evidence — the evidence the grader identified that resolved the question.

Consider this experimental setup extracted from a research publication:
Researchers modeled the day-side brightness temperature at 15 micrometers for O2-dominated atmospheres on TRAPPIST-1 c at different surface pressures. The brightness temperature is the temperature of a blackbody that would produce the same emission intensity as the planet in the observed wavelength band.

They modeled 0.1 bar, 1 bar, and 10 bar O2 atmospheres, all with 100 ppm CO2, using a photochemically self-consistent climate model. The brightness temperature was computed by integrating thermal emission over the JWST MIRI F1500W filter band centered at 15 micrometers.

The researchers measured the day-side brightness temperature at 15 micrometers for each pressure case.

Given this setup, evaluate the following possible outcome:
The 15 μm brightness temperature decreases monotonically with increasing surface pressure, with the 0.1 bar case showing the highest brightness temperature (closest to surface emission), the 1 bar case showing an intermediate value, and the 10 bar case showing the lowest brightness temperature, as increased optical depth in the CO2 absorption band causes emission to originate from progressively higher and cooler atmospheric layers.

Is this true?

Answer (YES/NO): YES